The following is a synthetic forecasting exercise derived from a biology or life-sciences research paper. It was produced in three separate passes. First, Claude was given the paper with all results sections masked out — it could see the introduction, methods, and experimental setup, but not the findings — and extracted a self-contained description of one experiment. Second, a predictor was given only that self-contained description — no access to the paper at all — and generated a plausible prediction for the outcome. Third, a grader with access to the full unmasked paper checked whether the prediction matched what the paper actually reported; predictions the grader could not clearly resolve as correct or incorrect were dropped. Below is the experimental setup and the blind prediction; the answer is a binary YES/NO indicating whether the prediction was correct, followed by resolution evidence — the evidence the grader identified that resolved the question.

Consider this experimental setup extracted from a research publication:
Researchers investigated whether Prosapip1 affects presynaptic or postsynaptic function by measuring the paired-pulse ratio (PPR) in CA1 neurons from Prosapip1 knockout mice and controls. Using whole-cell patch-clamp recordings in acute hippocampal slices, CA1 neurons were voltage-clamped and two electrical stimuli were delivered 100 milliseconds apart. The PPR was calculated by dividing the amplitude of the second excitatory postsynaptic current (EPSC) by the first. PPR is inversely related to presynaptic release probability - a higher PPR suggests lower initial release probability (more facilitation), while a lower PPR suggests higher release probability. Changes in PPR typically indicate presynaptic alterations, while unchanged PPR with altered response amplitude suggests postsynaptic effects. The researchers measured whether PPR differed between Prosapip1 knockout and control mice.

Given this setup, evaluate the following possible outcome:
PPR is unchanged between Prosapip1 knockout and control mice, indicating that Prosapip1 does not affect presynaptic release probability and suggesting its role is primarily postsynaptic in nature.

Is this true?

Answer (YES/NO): NO